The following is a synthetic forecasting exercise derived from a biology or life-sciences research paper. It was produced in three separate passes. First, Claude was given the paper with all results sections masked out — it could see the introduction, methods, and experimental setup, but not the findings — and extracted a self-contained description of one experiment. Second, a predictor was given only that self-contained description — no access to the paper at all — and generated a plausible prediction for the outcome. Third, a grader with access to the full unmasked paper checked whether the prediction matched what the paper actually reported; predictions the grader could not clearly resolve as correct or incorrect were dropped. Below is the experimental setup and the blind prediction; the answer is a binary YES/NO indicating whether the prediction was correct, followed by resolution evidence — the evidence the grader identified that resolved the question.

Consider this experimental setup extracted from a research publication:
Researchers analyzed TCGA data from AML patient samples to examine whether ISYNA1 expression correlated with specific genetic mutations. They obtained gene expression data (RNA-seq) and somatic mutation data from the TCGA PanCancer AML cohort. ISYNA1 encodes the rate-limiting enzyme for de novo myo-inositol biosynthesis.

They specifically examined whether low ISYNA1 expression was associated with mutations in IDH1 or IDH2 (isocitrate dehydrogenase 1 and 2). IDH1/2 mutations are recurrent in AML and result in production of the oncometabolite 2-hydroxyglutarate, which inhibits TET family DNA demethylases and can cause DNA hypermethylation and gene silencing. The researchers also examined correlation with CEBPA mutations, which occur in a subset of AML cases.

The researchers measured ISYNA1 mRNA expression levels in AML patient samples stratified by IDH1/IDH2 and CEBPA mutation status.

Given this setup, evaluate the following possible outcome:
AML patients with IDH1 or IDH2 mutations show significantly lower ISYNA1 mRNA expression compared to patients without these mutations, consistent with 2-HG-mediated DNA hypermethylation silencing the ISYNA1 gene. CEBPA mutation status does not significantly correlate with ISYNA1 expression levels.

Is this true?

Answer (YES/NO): NO